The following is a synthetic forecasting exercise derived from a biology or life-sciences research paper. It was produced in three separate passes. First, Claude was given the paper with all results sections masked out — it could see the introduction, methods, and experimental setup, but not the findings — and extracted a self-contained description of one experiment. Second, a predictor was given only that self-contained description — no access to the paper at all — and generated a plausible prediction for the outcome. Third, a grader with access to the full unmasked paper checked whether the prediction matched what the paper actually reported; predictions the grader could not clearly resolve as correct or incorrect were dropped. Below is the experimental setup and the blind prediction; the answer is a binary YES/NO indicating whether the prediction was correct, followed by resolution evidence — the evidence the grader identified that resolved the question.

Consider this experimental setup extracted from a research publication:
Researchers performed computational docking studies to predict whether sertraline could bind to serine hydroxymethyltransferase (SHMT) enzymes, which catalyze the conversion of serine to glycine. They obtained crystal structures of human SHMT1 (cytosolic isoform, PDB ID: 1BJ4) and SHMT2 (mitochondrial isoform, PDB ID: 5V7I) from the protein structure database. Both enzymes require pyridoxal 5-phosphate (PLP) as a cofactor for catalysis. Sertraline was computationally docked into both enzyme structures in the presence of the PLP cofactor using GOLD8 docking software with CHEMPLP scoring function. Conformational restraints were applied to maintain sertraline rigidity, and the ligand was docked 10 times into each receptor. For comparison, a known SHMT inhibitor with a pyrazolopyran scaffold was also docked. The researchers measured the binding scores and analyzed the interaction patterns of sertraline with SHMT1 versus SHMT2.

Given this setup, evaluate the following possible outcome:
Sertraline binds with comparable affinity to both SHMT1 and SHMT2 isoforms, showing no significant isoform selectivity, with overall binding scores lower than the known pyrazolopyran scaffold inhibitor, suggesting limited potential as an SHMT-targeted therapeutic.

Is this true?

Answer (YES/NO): NO